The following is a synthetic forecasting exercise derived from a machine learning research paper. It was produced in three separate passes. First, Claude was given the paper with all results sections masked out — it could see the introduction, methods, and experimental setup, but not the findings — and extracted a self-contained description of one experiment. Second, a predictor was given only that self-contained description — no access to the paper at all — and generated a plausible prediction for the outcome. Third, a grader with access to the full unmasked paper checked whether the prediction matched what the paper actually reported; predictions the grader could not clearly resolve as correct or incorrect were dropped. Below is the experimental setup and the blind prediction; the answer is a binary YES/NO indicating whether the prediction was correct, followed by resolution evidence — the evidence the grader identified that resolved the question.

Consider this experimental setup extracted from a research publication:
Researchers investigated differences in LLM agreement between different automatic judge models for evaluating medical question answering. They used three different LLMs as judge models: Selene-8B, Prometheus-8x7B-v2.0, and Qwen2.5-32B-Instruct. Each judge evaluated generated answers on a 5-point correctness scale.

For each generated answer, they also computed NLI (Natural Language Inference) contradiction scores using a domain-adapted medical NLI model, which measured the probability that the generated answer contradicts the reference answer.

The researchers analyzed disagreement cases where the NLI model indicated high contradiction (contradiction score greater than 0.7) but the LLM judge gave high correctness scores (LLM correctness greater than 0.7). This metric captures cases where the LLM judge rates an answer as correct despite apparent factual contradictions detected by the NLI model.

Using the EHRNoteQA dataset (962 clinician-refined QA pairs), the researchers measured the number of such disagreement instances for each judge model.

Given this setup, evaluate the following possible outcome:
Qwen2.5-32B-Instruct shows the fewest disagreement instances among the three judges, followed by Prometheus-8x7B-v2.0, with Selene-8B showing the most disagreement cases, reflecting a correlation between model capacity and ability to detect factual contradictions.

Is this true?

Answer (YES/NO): NO